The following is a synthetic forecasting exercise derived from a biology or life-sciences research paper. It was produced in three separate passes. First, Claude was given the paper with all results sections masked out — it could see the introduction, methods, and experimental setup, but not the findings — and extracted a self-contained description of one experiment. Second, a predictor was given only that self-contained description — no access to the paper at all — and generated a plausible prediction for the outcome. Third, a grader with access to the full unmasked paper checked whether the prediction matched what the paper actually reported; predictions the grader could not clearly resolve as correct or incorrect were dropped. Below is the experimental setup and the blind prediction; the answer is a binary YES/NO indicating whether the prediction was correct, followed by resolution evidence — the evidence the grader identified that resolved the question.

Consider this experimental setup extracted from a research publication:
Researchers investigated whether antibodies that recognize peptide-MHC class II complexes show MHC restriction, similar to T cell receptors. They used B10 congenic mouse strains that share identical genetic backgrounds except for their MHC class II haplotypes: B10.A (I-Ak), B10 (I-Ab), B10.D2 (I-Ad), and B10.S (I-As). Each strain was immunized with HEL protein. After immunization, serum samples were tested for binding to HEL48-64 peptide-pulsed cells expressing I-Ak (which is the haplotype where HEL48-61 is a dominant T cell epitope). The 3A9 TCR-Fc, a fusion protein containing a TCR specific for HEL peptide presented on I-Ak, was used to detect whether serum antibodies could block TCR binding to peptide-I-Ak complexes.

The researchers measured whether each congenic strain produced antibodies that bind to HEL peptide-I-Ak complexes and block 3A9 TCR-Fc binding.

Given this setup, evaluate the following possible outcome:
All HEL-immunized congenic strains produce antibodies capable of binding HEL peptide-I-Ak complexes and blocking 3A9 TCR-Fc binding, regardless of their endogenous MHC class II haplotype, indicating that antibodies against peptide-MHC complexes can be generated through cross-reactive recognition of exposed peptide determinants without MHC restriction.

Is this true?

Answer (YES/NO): NO